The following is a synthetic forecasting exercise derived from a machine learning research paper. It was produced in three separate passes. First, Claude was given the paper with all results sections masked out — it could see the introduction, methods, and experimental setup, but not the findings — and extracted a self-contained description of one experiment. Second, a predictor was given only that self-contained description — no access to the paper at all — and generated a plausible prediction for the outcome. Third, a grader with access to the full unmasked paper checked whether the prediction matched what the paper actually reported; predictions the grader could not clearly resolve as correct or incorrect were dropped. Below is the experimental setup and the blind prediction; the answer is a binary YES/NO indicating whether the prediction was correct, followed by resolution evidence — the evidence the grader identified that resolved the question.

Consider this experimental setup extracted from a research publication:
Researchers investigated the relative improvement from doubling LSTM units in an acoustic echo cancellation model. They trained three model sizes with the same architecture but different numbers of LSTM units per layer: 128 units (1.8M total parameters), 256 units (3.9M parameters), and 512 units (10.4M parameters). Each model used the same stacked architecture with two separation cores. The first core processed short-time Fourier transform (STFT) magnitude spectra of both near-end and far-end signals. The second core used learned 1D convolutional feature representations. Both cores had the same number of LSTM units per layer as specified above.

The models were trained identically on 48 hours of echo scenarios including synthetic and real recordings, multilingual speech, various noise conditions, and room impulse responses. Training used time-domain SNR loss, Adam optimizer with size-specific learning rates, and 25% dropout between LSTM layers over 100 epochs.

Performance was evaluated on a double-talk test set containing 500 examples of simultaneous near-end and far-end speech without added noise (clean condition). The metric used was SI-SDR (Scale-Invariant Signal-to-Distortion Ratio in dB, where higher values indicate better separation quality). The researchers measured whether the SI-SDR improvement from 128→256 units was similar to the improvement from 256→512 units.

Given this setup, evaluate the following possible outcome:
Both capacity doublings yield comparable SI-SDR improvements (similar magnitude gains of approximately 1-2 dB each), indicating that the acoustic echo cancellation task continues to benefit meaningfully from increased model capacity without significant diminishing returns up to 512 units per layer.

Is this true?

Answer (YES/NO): NO